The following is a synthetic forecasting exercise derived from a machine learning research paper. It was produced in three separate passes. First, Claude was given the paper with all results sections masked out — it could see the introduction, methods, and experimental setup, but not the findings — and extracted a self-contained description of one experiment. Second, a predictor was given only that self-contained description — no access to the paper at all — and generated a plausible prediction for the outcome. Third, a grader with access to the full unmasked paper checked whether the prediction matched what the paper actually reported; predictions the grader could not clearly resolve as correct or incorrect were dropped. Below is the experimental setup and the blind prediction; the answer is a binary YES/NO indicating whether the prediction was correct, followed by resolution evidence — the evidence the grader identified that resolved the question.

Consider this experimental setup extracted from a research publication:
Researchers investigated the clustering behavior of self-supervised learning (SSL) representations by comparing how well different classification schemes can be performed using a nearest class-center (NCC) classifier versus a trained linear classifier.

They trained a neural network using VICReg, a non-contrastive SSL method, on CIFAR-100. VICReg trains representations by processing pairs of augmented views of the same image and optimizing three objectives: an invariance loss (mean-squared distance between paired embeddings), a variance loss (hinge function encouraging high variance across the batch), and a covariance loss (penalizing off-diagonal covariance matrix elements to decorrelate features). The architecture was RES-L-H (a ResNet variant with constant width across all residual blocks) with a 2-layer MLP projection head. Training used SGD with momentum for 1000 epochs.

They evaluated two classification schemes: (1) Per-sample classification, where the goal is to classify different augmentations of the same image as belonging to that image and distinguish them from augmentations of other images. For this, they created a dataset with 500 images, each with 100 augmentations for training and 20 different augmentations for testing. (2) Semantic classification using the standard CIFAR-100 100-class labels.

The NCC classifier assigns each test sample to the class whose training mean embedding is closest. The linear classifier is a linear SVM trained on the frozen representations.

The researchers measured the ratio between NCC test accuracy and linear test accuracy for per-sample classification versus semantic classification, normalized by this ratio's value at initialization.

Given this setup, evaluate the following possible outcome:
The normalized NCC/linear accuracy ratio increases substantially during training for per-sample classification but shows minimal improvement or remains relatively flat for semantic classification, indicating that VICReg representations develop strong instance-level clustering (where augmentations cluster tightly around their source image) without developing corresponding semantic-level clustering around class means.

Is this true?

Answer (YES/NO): NO